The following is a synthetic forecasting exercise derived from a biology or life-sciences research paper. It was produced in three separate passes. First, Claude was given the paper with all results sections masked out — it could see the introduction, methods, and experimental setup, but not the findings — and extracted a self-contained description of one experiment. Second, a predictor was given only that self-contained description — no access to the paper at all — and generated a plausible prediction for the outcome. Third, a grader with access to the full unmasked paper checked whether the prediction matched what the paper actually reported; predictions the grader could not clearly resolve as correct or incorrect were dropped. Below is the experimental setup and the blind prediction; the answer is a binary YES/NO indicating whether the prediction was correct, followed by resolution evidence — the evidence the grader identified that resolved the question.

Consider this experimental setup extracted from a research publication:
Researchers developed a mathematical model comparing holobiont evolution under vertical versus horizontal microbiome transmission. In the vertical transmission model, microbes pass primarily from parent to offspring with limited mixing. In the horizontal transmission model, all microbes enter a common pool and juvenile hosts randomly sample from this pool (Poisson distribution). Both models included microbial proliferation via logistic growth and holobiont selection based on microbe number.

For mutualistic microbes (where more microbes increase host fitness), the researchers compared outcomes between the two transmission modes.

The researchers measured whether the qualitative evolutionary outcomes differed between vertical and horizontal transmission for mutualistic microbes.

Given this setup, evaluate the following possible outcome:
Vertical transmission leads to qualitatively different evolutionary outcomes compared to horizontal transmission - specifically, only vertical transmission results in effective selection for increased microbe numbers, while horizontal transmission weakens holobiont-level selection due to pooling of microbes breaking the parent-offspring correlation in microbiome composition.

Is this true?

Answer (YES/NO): NO